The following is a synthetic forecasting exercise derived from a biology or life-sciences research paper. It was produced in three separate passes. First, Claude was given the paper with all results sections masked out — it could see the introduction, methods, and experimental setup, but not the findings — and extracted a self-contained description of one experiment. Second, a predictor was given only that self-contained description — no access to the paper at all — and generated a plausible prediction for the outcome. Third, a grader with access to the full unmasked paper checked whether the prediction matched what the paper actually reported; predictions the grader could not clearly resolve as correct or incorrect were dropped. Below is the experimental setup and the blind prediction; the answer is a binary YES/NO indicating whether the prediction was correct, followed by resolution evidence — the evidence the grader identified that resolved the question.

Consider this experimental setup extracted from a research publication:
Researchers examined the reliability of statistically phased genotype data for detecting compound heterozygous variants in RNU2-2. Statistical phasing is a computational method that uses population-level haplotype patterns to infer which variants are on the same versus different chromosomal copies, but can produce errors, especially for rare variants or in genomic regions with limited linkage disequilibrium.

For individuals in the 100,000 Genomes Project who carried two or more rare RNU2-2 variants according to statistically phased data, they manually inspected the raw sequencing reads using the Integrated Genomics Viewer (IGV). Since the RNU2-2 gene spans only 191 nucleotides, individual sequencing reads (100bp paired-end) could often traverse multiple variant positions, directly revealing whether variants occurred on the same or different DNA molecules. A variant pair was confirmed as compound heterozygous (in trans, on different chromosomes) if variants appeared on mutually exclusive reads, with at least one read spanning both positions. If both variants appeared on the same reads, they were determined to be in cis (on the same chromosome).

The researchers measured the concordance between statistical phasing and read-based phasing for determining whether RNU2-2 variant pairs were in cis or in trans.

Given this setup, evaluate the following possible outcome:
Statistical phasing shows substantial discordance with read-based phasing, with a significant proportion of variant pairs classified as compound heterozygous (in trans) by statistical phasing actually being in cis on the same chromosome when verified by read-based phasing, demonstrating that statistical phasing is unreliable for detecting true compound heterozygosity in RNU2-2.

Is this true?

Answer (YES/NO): YES